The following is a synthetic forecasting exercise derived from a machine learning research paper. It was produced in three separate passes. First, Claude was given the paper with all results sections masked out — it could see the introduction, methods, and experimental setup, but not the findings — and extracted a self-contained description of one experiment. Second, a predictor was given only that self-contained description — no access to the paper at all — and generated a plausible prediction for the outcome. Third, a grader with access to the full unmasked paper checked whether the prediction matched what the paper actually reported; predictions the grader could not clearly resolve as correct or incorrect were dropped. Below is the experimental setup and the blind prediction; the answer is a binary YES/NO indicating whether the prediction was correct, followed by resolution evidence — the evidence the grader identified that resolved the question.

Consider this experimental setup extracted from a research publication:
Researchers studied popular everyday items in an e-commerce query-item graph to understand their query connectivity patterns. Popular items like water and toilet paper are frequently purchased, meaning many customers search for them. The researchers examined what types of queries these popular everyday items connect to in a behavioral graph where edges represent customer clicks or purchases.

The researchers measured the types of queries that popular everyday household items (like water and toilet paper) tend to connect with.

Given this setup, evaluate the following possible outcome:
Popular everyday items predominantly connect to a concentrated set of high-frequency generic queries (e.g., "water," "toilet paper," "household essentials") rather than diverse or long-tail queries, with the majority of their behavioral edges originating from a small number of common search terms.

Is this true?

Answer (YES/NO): NO